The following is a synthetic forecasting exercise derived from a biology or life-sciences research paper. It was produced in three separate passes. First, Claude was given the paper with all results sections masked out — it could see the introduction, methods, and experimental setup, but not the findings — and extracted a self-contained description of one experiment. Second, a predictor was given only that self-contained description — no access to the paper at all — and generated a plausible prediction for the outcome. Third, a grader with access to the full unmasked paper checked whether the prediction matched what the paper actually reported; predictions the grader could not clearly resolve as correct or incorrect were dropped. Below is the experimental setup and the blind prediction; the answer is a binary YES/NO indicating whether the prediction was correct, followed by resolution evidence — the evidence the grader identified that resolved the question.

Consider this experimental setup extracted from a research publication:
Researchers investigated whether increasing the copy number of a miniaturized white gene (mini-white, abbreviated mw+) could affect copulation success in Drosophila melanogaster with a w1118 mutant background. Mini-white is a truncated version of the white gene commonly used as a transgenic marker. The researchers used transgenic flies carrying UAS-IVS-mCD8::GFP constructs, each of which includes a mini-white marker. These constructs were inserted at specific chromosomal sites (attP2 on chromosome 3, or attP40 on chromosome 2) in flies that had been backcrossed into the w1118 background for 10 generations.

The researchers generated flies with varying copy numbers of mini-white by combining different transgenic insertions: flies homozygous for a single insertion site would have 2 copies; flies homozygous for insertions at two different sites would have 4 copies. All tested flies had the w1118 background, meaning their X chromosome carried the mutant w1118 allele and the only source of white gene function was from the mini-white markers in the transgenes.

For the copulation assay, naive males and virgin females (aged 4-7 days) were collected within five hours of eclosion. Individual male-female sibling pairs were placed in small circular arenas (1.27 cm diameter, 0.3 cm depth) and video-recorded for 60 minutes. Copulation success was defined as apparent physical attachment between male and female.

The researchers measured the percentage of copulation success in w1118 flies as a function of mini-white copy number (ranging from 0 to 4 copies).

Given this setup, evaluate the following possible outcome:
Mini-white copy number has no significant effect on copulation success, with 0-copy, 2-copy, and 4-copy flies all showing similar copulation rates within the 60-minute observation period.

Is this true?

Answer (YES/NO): NO